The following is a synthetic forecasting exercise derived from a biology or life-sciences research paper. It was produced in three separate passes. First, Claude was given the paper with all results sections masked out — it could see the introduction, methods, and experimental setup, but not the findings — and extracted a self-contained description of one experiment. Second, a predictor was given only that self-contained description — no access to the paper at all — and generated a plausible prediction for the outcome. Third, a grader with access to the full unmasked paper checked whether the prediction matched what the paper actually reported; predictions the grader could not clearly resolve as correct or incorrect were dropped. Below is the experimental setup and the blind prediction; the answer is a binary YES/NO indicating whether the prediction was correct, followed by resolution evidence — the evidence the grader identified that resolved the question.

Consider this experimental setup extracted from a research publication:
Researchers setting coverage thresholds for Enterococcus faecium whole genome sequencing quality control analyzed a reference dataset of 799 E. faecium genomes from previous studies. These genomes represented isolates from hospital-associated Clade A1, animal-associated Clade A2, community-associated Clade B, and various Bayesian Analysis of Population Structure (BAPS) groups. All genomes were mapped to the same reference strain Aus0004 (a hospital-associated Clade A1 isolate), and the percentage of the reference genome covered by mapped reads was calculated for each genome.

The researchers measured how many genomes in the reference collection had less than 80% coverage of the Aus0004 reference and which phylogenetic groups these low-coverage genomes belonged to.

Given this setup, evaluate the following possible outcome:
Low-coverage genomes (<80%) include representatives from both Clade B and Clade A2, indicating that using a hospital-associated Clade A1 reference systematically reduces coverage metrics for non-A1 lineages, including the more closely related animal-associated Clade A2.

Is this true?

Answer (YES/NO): YES